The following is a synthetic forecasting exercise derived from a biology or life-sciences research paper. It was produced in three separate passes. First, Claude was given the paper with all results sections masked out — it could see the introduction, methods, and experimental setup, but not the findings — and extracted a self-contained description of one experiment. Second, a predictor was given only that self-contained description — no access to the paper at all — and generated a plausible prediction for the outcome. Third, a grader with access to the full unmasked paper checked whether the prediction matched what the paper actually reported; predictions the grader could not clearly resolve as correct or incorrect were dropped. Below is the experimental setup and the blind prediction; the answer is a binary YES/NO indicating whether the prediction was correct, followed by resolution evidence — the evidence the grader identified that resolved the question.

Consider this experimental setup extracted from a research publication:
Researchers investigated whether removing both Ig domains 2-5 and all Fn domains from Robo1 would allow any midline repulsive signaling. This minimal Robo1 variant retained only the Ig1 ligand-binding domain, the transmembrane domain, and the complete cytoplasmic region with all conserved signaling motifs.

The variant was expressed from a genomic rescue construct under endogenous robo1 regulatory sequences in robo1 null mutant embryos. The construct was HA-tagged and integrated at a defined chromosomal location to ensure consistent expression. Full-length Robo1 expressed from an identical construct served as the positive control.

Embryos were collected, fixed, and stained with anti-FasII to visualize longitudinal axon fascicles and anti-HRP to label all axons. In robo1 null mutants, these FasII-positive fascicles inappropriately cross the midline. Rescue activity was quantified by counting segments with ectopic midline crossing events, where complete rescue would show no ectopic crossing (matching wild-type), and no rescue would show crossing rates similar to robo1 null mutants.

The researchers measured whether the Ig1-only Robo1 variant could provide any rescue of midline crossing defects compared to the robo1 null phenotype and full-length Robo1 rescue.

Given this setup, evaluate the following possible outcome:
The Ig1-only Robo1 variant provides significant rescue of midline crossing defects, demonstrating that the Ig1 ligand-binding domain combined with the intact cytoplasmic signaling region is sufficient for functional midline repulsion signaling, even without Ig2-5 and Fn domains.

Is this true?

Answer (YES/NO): NO